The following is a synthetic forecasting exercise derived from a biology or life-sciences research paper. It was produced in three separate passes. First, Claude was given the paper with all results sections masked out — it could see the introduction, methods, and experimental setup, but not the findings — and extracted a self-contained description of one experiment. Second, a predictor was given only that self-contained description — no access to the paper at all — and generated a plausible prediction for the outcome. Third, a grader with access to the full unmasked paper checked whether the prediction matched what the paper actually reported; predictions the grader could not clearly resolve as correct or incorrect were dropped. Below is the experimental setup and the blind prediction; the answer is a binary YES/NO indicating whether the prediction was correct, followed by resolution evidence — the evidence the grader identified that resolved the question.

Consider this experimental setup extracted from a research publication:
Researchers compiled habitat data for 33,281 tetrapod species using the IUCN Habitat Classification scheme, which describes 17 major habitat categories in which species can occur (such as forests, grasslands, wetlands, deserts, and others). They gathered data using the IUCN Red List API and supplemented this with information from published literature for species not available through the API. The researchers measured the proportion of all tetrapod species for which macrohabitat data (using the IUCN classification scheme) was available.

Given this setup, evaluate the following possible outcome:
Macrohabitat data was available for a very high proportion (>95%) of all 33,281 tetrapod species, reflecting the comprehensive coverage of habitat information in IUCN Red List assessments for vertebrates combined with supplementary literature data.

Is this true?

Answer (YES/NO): YES